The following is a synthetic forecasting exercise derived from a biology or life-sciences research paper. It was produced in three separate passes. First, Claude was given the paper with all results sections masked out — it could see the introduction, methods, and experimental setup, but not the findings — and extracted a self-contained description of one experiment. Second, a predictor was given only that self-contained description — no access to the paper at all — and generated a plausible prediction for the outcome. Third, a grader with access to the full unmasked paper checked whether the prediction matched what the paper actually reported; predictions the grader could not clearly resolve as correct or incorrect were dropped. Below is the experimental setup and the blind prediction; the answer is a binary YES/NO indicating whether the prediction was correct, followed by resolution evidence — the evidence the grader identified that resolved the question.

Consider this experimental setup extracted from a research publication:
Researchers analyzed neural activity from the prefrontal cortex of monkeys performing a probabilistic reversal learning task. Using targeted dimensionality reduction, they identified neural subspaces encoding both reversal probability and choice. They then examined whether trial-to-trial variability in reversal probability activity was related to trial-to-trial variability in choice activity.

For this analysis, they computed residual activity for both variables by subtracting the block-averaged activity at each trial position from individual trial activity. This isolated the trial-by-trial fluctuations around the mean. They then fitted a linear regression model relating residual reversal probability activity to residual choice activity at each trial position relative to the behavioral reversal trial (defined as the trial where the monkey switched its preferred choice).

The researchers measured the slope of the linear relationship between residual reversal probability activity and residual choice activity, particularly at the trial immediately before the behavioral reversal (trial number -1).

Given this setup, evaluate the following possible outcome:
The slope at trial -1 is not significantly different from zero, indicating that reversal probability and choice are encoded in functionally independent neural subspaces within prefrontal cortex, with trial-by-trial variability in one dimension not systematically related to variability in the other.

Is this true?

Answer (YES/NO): NO